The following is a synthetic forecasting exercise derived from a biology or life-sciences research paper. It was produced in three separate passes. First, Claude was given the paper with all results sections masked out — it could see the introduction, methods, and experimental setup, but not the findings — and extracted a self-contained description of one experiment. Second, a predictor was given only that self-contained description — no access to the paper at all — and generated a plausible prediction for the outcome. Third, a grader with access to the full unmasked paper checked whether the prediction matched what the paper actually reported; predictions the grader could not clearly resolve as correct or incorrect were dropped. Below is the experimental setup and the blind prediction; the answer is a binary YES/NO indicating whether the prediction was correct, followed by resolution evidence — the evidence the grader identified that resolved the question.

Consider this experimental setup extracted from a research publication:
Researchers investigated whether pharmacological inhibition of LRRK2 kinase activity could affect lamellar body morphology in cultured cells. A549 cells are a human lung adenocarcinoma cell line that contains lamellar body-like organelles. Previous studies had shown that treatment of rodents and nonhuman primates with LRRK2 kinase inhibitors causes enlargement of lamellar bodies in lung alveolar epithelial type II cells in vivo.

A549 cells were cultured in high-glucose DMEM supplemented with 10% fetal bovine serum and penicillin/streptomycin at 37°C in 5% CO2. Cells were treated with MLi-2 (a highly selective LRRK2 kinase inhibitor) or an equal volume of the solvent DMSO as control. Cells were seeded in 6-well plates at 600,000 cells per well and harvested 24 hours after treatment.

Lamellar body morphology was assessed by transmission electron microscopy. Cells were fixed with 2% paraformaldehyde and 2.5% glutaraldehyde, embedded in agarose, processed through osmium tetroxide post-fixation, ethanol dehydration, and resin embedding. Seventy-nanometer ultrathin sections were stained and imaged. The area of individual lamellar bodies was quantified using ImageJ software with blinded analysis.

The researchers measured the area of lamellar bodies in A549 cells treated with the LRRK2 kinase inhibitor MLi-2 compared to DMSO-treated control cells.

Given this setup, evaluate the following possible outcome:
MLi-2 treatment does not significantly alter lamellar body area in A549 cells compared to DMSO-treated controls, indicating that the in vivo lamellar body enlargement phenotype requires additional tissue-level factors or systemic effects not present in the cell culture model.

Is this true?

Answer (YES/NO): NO